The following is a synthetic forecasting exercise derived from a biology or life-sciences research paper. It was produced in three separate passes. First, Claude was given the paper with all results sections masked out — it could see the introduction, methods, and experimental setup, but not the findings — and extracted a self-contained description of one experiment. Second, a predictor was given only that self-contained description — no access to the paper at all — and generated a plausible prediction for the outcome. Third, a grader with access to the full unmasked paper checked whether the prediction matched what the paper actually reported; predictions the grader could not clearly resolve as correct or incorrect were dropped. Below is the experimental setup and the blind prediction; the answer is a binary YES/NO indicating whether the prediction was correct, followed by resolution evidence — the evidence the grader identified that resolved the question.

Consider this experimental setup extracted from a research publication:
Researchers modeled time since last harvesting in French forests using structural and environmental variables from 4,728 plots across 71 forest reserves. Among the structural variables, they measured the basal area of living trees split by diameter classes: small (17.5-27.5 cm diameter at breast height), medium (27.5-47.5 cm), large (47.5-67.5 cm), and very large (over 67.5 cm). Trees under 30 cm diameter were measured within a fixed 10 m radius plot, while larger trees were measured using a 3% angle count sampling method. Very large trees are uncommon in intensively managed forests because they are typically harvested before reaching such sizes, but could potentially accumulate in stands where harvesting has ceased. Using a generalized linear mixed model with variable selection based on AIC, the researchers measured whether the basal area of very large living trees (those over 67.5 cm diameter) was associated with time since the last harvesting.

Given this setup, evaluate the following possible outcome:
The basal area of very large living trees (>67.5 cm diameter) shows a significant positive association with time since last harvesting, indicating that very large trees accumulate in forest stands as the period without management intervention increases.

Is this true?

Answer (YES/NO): YES